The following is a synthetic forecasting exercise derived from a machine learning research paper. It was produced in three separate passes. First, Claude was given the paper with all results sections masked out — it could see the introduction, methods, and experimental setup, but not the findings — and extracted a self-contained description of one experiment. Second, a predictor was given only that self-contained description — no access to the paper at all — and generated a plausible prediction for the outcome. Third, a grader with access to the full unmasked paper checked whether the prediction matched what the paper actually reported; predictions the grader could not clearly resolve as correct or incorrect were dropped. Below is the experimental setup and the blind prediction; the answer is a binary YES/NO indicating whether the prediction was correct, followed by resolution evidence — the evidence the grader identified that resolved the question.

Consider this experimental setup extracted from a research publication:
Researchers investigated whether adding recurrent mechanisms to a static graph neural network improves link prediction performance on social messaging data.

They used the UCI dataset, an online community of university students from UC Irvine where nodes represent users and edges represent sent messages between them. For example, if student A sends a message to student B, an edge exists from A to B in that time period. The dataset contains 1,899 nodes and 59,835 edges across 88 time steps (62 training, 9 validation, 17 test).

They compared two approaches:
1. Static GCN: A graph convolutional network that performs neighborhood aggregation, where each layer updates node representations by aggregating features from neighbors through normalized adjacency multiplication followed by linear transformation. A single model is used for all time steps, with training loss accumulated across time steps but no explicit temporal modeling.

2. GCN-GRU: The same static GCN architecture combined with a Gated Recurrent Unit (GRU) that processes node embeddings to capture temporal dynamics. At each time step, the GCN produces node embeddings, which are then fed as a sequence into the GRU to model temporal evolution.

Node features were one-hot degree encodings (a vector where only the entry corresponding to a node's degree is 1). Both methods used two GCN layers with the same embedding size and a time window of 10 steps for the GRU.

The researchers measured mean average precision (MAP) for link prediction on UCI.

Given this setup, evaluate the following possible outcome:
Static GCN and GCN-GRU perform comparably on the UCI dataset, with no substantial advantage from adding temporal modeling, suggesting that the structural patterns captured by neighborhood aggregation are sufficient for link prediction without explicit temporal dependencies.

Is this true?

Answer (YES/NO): NO